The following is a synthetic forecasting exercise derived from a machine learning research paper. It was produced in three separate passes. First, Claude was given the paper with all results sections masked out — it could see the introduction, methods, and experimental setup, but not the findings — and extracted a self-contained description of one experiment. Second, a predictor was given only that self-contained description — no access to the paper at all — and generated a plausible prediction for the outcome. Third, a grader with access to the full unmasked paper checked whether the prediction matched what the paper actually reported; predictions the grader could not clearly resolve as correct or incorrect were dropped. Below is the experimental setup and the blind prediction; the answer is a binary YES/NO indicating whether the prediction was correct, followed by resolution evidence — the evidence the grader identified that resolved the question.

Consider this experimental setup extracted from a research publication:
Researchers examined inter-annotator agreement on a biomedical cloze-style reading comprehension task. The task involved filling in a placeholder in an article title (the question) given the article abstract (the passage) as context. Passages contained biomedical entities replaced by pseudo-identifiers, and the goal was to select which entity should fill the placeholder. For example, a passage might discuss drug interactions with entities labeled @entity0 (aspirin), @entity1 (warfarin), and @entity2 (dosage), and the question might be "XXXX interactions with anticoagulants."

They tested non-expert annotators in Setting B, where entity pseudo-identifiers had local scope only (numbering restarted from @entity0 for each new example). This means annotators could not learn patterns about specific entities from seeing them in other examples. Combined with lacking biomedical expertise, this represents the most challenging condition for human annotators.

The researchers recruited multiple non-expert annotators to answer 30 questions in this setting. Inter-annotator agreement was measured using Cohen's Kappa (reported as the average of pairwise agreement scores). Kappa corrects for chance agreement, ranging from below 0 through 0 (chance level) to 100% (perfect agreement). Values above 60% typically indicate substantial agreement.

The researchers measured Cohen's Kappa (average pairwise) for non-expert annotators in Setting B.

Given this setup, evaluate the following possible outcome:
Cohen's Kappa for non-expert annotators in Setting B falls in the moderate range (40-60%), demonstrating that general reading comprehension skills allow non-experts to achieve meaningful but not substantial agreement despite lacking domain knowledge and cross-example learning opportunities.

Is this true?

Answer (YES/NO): YES